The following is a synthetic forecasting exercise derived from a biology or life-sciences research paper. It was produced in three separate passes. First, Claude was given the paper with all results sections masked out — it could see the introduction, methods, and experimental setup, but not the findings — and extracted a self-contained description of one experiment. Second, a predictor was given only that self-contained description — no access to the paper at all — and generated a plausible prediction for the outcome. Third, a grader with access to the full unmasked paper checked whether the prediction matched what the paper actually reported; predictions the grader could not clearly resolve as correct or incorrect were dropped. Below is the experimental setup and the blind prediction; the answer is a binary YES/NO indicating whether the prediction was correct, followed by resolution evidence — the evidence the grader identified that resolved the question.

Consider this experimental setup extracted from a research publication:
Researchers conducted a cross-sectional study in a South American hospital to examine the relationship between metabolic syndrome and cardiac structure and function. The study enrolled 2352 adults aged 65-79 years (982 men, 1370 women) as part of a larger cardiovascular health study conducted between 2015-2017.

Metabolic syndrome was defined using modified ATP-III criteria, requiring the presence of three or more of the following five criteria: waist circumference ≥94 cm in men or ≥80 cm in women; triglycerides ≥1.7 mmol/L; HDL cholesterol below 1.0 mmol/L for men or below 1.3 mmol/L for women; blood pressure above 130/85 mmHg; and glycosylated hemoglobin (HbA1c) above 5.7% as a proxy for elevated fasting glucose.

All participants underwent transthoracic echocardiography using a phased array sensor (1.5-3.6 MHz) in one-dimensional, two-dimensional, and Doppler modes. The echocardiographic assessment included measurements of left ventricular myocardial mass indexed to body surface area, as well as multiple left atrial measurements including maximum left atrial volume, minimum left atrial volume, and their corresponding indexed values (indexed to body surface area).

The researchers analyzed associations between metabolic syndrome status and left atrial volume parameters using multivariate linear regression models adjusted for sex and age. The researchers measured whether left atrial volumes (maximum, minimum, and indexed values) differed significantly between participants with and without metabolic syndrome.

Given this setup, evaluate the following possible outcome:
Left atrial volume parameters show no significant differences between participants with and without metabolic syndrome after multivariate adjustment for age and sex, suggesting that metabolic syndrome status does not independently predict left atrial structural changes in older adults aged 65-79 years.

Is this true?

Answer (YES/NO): YES